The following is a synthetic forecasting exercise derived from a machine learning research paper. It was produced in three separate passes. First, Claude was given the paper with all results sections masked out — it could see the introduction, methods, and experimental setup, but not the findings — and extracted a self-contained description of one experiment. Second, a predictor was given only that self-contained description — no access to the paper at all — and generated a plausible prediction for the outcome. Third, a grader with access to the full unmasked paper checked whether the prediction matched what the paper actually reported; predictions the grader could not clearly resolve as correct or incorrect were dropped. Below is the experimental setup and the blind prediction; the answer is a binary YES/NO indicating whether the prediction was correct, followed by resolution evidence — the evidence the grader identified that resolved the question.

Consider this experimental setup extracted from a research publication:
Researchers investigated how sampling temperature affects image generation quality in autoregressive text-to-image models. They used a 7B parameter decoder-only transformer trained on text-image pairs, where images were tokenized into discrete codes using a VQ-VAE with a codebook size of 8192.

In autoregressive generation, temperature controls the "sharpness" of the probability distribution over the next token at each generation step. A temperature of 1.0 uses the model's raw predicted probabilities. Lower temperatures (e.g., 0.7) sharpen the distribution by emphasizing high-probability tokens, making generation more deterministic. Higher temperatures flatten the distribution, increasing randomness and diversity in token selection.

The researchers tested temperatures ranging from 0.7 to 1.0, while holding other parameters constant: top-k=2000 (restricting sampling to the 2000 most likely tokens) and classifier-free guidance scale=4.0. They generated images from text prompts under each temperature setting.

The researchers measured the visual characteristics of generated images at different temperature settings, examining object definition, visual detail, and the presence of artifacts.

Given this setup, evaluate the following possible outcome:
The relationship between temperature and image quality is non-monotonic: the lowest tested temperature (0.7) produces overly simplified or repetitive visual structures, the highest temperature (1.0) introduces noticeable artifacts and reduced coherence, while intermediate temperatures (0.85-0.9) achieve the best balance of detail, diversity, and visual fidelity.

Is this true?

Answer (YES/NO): NO